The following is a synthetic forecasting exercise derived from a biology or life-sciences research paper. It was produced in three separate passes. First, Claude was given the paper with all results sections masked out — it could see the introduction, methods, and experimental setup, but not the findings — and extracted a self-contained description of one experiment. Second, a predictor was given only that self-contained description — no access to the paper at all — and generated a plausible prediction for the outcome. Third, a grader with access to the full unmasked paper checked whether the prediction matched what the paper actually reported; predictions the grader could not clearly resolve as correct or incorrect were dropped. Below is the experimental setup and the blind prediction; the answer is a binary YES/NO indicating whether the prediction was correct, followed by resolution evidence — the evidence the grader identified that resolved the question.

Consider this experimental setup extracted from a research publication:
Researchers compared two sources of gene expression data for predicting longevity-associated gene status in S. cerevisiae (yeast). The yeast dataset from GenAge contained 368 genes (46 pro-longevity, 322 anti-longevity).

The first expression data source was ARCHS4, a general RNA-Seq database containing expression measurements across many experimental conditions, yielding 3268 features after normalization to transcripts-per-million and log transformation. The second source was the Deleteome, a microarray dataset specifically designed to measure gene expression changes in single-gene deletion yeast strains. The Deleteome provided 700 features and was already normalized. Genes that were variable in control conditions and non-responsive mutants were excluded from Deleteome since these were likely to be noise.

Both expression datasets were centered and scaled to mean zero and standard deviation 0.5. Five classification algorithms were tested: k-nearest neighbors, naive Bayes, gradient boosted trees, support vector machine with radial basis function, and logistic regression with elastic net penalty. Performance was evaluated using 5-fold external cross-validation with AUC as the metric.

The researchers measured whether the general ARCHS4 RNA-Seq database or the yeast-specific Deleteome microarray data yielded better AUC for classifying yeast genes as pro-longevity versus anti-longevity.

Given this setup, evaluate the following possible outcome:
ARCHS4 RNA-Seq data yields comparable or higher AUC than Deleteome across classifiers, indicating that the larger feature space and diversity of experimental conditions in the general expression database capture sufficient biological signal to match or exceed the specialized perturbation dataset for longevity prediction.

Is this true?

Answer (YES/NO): NO